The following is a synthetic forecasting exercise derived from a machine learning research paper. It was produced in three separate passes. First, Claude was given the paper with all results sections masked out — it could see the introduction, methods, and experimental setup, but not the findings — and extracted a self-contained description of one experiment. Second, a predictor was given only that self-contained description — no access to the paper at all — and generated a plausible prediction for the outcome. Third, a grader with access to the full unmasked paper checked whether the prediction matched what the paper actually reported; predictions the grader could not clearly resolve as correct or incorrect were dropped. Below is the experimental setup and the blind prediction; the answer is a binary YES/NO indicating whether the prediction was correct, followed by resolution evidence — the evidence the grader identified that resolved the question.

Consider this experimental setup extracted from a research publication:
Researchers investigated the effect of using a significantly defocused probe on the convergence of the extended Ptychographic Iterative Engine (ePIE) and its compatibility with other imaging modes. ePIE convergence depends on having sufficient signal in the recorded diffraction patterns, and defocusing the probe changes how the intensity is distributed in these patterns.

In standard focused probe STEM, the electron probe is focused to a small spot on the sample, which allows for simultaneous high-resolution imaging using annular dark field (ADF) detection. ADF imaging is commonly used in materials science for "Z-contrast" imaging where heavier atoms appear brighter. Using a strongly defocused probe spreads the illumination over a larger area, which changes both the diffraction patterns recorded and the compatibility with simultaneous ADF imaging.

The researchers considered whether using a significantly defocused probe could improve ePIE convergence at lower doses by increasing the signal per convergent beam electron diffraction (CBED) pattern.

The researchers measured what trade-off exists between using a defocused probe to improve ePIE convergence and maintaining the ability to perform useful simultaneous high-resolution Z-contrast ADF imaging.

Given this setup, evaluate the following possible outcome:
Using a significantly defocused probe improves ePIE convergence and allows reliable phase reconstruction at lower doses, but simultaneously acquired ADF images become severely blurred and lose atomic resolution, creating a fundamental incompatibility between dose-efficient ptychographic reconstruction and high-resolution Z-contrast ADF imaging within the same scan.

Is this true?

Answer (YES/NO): YES